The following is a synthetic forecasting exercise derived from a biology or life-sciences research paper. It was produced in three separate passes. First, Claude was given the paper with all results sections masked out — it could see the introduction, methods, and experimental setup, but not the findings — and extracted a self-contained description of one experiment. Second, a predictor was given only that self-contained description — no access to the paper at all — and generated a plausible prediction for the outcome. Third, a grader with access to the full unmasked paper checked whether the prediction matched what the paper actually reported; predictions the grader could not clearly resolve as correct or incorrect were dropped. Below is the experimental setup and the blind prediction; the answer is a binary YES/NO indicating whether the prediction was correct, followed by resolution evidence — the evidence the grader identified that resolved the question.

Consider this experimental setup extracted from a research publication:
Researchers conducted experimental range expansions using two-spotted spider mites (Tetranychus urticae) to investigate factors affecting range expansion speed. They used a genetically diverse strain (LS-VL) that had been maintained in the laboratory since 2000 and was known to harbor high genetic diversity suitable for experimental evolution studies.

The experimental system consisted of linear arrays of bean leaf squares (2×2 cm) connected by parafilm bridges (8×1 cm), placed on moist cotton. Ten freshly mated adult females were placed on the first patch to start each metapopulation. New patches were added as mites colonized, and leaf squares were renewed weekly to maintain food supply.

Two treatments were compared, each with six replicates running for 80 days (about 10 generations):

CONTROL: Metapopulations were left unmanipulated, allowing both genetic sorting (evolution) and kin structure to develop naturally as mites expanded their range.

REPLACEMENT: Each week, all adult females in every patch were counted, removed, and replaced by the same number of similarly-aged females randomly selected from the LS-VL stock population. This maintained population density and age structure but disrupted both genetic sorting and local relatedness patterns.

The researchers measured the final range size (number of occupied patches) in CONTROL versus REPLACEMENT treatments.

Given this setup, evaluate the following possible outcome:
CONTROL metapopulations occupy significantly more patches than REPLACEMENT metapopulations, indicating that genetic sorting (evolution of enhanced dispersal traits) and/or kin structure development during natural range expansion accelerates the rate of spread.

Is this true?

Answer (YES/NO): YES